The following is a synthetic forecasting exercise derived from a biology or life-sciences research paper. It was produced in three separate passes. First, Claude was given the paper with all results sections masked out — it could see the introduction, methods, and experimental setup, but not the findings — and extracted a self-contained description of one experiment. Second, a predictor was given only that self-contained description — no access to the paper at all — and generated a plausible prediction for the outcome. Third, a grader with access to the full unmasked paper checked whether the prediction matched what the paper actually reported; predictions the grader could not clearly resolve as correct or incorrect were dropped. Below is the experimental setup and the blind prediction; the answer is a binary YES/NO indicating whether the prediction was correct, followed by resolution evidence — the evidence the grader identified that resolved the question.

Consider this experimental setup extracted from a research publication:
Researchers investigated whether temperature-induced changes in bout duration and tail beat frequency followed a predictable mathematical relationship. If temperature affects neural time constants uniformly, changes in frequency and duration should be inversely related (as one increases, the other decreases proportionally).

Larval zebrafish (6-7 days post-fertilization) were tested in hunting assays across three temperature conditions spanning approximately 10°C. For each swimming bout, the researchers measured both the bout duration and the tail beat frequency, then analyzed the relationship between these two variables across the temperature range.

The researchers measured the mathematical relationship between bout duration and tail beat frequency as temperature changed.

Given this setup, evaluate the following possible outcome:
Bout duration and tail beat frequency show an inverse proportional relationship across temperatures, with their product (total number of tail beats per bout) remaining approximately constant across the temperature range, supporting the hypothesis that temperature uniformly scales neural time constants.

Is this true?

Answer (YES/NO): YES